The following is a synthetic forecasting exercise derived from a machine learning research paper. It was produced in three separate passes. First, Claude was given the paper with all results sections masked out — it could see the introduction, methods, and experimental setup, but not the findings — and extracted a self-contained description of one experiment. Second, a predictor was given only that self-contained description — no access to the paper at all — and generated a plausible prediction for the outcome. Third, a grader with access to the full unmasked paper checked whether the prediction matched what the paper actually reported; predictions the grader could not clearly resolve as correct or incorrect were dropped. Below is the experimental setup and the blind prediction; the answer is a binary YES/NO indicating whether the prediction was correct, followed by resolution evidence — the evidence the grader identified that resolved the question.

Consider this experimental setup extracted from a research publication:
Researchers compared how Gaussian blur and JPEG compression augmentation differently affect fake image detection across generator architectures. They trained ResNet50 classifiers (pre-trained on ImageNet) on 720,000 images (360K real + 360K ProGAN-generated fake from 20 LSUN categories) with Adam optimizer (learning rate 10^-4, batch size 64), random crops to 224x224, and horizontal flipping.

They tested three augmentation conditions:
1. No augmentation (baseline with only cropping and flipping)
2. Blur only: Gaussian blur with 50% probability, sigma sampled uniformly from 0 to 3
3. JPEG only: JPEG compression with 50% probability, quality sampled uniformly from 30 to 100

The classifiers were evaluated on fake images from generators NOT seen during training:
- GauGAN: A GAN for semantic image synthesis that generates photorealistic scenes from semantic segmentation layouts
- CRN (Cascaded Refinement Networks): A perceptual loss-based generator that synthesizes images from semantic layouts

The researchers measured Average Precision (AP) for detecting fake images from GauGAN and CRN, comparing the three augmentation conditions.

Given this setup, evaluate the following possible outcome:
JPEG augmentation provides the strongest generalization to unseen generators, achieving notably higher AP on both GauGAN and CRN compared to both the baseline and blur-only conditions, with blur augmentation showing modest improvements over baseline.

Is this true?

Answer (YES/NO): NO